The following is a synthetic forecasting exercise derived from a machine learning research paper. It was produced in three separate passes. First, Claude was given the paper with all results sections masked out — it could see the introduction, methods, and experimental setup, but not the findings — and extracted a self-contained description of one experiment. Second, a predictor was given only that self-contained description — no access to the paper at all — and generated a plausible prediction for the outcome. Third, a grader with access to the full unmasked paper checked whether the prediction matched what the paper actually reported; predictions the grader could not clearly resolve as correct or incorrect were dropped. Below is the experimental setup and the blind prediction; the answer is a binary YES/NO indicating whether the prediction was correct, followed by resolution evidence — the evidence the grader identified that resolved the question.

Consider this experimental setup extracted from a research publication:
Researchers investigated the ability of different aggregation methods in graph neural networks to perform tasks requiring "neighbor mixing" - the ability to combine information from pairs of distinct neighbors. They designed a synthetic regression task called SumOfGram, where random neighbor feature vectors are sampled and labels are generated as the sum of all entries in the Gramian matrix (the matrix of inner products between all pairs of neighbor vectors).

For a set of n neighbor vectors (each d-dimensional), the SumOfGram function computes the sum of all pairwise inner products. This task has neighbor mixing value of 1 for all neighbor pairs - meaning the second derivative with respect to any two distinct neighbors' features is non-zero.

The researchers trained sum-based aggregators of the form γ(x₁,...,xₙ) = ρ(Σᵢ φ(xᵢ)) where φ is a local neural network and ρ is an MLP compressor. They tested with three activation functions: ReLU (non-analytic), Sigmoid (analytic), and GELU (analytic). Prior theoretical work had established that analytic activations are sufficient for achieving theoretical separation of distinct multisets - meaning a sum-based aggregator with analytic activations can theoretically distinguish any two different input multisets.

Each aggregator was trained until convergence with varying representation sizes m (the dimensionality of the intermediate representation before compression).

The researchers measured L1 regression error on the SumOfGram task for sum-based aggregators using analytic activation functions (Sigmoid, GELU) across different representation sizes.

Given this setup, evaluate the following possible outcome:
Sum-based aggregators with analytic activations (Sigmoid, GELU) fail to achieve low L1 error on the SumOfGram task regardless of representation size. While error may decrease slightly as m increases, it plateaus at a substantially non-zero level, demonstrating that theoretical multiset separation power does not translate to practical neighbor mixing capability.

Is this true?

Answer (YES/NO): YES